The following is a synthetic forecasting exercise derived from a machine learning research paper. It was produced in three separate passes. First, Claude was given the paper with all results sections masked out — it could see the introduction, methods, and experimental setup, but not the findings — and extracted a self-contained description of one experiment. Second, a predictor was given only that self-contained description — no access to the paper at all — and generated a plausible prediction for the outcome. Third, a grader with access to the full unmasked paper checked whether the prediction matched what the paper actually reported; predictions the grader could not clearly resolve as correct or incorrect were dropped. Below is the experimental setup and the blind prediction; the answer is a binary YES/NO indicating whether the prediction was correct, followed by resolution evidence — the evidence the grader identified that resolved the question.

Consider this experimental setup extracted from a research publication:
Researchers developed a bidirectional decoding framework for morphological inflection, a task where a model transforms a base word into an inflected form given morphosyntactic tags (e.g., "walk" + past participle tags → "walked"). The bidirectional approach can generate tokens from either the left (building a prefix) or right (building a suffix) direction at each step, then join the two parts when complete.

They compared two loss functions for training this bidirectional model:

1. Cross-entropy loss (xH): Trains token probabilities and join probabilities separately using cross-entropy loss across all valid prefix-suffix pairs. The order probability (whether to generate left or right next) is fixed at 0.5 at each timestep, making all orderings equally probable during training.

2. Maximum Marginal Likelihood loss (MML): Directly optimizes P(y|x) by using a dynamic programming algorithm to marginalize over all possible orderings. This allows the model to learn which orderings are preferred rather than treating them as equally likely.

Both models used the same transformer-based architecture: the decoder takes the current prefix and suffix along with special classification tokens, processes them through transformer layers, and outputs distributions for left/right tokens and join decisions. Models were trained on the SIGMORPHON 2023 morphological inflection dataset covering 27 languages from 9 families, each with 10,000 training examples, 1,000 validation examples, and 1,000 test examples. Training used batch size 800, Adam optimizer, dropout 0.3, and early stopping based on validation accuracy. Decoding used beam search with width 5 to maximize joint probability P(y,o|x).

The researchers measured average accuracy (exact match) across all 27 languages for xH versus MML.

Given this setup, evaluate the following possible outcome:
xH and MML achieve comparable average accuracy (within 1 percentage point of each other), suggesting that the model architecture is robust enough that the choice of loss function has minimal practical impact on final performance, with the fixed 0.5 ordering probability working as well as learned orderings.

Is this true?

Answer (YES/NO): NO